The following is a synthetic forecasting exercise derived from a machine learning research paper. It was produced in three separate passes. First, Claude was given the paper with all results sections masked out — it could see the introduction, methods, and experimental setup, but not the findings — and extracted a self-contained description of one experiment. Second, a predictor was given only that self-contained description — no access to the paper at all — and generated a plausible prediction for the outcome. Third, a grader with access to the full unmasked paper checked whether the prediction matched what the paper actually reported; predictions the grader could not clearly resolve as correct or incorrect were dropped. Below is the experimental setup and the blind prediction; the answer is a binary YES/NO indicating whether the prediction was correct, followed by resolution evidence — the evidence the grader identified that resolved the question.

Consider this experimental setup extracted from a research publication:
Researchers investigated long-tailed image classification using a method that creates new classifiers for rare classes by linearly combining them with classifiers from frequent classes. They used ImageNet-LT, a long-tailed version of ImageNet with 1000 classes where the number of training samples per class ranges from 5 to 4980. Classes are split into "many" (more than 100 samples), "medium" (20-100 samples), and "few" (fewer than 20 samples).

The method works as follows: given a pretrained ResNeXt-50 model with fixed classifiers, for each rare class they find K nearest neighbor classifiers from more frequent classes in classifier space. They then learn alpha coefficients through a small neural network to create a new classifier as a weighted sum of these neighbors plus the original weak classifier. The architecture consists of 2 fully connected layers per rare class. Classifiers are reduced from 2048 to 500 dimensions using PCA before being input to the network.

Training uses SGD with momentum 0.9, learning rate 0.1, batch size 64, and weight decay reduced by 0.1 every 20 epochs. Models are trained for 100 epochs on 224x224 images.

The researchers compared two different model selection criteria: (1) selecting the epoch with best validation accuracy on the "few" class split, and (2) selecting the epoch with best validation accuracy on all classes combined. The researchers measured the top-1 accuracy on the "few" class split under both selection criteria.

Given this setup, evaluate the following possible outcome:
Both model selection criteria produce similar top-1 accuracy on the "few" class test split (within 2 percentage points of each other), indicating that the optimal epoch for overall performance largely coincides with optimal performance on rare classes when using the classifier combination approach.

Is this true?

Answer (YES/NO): NO